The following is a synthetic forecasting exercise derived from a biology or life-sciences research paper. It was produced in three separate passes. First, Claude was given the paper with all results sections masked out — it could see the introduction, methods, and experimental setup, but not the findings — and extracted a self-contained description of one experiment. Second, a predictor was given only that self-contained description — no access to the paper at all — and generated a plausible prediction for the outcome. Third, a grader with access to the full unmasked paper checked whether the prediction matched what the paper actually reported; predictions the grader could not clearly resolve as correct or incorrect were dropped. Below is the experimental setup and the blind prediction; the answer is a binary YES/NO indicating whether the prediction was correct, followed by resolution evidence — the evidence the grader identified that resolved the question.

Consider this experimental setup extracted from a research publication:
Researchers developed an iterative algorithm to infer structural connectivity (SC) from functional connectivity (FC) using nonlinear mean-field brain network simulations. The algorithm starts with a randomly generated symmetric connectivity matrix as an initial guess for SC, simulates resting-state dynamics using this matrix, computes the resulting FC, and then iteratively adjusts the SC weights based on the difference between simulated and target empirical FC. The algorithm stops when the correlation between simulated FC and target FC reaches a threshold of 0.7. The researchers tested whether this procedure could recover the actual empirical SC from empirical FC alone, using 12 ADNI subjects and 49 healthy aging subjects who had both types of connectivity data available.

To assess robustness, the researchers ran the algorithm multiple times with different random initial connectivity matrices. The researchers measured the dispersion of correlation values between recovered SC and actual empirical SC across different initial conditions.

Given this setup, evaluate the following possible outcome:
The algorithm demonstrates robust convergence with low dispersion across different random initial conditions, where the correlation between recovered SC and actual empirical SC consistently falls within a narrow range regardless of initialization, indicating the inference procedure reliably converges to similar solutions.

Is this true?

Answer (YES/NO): YES